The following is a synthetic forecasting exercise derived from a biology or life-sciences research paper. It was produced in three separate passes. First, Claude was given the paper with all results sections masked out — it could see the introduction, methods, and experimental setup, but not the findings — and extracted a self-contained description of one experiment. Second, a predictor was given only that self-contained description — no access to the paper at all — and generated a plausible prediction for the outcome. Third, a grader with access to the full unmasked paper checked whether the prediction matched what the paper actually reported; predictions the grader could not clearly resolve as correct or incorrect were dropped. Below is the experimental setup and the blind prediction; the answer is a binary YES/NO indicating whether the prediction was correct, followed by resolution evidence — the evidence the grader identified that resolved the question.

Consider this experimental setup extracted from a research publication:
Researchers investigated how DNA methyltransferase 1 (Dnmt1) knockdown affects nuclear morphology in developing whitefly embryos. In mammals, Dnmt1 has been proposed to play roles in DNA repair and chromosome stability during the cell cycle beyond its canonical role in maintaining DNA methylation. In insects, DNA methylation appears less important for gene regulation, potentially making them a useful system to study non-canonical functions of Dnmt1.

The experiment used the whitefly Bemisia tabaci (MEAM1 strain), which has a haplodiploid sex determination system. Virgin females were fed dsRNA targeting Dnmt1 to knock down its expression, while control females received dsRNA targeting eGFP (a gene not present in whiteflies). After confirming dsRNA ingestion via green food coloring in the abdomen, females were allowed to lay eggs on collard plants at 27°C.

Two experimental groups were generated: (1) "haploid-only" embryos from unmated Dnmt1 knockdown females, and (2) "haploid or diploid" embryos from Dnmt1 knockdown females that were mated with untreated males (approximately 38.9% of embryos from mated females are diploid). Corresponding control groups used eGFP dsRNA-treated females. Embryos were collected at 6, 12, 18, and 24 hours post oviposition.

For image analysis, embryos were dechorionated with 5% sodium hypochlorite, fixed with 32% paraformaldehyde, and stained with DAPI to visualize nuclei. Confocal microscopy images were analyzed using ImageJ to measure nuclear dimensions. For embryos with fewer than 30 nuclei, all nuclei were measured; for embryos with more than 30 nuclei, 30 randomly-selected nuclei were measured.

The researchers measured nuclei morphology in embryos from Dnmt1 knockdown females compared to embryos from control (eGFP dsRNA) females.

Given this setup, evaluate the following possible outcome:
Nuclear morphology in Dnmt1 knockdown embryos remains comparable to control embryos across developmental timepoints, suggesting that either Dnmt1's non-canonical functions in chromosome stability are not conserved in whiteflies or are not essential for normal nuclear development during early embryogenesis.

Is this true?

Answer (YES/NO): NO